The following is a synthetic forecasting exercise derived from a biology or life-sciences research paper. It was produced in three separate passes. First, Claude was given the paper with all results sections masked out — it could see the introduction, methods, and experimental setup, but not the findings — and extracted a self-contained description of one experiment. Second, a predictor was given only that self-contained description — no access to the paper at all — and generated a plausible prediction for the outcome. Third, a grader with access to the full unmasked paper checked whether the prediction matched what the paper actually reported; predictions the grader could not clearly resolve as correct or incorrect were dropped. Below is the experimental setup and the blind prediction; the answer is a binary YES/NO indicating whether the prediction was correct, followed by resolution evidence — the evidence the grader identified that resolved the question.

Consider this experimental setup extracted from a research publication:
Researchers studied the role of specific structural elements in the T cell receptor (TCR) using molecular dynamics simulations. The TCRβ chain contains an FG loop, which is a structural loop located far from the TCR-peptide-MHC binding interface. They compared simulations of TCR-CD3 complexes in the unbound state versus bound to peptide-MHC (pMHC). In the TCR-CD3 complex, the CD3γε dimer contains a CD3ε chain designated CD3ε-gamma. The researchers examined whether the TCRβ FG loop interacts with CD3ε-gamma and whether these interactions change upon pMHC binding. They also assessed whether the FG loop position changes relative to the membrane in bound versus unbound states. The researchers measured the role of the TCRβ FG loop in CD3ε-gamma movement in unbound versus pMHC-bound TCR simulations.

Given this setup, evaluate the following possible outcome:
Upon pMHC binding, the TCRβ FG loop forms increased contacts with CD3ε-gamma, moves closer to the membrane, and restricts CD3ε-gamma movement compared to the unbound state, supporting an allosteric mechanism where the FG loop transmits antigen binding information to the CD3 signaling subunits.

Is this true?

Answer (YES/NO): NO